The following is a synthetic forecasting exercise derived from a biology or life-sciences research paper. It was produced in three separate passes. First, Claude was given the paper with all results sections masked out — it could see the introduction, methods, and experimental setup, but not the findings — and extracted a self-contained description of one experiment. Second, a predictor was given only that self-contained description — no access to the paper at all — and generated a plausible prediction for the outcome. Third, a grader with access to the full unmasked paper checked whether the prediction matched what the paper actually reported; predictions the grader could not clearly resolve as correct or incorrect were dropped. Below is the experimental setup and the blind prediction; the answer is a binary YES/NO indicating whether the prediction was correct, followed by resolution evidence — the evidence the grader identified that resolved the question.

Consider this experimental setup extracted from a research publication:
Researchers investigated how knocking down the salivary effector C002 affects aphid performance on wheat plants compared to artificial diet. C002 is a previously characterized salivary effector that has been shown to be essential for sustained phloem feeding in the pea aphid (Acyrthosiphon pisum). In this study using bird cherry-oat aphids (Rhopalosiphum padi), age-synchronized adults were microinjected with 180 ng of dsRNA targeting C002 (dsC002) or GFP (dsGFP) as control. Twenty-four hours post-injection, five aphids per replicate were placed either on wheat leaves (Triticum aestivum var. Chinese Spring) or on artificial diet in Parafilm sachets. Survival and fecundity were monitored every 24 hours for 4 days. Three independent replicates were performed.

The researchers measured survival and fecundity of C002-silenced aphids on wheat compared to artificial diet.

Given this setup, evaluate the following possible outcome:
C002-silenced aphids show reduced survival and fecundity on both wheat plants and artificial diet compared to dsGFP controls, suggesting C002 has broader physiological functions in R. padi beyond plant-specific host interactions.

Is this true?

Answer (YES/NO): NO